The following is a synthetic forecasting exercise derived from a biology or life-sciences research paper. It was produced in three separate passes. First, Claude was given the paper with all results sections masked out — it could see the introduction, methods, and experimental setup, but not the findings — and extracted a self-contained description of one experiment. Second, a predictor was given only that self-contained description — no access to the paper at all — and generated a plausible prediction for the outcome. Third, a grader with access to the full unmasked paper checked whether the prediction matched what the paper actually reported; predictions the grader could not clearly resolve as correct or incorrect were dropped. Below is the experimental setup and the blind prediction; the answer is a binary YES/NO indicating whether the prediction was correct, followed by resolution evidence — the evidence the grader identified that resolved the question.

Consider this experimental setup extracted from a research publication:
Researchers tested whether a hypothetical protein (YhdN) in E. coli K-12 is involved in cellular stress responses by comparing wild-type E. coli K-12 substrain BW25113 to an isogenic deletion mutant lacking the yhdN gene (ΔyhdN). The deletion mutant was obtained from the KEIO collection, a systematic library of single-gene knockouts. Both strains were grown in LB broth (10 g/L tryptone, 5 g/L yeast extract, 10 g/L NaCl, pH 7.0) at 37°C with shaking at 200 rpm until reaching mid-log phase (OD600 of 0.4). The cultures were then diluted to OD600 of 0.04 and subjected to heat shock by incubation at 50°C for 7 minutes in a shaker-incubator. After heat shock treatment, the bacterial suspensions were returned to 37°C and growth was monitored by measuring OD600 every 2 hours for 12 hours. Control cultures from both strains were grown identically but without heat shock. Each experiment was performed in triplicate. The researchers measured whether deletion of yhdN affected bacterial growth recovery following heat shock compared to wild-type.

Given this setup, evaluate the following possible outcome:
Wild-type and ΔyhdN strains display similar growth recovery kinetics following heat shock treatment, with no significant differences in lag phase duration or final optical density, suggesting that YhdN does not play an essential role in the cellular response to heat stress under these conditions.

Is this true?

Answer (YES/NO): NO